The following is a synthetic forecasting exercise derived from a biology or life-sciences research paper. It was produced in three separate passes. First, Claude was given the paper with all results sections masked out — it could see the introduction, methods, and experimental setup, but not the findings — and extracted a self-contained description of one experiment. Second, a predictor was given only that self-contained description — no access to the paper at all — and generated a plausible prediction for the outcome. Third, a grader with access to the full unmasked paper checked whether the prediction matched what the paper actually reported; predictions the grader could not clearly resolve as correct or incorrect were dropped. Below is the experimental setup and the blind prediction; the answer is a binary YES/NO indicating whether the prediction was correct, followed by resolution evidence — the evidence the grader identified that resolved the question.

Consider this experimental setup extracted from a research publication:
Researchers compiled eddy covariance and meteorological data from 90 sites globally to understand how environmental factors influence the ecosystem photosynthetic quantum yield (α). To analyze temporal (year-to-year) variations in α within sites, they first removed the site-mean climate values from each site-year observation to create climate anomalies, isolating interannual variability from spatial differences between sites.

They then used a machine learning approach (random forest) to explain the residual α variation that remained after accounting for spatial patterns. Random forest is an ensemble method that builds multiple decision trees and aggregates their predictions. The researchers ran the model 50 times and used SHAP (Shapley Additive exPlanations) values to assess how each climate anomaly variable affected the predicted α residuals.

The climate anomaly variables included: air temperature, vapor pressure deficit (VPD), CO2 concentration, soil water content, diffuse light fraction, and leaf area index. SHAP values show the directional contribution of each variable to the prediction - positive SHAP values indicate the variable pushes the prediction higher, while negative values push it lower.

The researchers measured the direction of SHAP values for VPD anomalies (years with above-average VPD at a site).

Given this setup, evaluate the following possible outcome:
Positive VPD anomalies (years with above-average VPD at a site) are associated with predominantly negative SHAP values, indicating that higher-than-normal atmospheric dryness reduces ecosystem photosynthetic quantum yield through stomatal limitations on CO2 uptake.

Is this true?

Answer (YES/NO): YES